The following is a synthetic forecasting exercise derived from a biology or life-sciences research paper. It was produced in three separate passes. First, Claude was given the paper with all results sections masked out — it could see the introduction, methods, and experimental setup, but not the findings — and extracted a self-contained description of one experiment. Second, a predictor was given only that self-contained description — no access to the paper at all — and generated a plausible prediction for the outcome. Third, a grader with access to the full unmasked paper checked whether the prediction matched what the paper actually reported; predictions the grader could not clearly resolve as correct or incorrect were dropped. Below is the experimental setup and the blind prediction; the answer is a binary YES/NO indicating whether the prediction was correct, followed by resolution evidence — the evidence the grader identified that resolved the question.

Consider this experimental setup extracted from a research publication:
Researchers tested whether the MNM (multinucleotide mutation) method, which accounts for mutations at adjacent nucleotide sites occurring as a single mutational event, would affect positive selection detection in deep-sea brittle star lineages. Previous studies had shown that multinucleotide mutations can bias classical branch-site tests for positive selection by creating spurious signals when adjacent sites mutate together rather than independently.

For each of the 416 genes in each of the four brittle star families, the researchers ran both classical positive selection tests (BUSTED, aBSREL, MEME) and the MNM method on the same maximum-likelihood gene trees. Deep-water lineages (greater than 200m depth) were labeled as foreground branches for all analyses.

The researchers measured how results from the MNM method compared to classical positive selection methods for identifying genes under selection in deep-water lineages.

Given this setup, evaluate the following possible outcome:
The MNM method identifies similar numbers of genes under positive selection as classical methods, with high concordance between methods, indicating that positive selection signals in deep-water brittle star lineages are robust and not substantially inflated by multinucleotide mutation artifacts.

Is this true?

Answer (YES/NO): YES